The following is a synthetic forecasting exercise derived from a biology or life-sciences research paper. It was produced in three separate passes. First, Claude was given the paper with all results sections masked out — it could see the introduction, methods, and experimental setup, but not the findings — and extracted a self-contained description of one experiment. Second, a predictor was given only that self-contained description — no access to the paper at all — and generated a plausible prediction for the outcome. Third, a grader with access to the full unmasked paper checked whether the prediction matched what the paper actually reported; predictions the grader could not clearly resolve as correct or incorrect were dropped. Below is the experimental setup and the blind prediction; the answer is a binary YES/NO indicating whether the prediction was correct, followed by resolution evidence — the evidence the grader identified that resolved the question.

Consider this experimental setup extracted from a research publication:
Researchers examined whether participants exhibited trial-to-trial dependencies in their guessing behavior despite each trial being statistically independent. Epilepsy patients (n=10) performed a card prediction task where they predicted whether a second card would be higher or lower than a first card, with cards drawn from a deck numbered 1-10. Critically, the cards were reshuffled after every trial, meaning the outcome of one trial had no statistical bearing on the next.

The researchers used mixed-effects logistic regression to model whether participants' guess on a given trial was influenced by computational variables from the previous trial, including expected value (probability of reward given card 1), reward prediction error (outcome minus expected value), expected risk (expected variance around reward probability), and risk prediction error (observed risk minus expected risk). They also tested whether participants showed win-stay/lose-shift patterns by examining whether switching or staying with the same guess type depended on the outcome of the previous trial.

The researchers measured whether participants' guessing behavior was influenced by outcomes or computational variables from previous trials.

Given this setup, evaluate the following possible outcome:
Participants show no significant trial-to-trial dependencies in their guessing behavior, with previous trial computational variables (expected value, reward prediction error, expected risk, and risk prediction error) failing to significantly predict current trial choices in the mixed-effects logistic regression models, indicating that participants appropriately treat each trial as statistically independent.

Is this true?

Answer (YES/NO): YES